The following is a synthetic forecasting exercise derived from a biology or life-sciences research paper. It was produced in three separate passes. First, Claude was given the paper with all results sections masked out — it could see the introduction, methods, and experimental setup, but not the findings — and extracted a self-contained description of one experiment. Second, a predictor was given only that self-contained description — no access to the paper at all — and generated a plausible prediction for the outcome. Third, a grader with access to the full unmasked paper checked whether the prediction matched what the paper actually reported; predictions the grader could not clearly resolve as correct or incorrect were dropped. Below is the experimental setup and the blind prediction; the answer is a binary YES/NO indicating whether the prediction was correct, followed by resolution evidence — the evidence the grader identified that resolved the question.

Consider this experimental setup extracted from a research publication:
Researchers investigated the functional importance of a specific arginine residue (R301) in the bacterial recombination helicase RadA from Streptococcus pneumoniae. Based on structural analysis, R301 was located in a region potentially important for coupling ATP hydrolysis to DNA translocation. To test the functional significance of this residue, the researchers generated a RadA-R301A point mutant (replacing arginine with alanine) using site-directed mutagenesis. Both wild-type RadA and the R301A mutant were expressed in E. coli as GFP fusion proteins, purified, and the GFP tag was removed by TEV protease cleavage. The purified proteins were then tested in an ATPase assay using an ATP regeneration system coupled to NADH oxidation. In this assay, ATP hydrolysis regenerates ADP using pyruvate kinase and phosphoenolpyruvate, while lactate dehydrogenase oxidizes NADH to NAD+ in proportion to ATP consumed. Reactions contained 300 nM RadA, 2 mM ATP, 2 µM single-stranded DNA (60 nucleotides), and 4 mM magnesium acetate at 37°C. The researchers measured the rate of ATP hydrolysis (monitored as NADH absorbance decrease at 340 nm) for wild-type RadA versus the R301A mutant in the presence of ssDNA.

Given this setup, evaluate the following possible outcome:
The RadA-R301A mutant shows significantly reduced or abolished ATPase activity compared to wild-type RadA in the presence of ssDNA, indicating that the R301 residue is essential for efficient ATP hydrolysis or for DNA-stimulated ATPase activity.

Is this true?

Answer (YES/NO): NO